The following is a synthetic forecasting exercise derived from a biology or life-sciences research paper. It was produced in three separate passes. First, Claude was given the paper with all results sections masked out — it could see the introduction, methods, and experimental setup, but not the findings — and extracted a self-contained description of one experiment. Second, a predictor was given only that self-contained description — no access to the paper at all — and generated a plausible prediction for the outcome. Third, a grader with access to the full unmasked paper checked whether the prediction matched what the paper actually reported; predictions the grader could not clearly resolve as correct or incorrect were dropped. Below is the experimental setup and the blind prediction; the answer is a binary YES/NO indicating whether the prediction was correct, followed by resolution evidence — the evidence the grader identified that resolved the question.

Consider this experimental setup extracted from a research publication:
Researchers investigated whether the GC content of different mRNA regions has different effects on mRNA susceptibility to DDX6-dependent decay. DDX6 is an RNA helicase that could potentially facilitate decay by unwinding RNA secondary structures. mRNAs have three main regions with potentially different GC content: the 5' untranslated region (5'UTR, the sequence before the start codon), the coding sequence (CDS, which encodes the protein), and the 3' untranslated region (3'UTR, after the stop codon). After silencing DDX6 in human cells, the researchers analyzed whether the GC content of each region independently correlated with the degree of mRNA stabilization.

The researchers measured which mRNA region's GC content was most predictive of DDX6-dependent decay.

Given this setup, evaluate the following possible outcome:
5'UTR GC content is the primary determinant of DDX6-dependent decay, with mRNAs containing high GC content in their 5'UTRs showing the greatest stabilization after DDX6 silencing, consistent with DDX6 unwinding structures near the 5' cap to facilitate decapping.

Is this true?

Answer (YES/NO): NO